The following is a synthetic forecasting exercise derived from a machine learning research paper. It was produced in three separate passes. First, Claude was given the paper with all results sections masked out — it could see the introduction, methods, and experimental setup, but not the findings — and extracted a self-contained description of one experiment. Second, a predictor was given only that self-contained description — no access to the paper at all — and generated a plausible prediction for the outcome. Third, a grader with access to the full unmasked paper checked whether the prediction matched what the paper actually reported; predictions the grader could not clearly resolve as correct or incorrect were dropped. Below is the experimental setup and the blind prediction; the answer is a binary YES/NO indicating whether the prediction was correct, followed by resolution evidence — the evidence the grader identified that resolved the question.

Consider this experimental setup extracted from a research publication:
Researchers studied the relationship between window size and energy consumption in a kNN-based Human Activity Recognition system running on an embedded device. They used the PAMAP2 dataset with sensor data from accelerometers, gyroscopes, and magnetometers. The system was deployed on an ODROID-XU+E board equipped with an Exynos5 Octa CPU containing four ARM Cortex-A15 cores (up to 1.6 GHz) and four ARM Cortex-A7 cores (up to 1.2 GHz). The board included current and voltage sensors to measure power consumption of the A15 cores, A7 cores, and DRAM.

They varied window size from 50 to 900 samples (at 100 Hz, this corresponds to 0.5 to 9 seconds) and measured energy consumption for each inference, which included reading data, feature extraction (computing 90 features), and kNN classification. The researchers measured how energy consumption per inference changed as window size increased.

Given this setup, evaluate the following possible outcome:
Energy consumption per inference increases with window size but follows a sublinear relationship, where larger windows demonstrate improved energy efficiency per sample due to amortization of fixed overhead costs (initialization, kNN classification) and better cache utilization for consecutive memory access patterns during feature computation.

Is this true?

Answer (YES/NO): NO